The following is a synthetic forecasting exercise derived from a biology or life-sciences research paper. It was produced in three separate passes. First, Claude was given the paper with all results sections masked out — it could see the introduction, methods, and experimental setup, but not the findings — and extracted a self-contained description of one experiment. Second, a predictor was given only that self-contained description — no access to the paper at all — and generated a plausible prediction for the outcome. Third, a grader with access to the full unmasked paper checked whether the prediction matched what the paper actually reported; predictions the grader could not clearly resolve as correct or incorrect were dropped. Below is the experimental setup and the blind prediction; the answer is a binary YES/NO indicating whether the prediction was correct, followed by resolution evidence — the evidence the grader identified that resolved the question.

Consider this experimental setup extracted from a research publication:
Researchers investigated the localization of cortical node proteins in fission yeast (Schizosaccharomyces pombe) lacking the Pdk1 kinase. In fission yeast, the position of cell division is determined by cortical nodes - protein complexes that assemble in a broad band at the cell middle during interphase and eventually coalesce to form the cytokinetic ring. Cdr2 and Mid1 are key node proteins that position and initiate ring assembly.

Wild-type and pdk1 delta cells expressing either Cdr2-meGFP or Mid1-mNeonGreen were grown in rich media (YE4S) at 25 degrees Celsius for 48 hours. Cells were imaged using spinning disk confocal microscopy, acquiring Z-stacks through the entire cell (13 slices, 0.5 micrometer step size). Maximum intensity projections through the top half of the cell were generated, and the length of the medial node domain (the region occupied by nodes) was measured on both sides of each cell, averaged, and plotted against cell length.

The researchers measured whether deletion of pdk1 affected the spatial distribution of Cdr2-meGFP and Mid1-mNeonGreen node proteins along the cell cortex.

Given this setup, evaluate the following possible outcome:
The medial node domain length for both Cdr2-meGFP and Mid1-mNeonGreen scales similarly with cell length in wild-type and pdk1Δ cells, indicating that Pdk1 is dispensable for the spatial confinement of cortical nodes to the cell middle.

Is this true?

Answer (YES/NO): NO